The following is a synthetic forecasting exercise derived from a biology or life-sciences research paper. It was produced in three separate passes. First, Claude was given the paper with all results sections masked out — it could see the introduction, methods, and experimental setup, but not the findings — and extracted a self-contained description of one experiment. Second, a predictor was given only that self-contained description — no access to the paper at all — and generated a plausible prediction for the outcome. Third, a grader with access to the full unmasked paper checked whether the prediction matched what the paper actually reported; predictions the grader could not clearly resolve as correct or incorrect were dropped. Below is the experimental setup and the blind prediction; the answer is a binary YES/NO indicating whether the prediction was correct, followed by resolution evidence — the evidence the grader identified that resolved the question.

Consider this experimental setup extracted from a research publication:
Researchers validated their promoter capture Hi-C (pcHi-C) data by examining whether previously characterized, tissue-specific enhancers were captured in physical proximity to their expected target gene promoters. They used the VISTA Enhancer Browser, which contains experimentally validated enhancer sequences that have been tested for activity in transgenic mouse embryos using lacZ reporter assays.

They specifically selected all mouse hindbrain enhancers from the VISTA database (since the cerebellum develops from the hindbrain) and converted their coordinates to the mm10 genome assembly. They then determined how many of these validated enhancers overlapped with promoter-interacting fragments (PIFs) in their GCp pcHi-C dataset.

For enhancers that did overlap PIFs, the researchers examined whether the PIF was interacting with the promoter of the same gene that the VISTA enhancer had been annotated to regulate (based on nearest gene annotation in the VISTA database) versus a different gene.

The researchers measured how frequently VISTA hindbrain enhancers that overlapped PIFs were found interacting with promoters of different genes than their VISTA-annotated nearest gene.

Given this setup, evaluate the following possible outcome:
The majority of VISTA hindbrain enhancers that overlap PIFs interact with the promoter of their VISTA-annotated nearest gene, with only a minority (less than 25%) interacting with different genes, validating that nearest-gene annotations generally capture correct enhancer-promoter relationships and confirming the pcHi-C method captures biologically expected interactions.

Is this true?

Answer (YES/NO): NO